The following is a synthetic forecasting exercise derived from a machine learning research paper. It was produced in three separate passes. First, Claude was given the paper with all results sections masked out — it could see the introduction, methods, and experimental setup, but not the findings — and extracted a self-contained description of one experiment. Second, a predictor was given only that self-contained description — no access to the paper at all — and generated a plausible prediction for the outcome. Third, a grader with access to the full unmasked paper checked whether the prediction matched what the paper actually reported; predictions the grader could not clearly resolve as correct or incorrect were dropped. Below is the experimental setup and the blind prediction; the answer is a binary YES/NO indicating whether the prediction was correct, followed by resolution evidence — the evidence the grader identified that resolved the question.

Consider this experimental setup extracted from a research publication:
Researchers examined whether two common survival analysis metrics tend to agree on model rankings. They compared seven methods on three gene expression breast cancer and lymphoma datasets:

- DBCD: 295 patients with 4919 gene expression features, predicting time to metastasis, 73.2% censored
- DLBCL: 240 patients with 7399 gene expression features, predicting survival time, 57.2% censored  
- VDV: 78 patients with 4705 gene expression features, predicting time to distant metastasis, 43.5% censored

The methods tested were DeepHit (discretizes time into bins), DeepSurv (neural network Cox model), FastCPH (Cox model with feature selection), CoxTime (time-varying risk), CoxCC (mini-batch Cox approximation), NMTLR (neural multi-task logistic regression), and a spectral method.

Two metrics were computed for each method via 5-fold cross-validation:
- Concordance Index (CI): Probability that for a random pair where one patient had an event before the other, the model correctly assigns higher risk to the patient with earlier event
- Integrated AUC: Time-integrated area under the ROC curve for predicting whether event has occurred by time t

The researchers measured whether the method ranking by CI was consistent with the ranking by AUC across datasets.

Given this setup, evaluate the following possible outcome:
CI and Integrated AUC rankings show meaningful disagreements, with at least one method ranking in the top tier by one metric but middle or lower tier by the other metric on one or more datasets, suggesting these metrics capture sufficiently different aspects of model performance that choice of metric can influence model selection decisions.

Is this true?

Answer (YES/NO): YES